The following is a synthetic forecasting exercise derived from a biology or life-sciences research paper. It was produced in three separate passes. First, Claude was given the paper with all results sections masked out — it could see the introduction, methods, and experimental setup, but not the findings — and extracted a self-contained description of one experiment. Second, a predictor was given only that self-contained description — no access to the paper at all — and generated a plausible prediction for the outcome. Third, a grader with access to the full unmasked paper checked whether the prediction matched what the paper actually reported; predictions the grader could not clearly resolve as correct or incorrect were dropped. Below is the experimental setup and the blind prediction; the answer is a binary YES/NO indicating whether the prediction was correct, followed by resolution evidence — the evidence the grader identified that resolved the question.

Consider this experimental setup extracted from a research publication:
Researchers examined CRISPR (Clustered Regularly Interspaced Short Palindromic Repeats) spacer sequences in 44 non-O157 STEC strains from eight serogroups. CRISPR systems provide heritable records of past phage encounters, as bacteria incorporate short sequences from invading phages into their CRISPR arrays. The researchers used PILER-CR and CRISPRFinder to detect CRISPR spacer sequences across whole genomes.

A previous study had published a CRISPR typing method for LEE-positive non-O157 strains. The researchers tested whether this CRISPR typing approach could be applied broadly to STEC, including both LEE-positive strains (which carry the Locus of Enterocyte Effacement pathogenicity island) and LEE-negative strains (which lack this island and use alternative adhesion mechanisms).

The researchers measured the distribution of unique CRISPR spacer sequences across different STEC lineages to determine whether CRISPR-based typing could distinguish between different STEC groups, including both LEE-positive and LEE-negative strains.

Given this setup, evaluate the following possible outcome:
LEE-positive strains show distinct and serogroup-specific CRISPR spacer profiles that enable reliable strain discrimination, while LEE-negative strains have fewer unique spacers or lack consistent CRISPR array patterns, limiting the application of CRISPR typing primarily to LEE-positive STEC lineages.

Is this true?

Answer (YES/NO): NO